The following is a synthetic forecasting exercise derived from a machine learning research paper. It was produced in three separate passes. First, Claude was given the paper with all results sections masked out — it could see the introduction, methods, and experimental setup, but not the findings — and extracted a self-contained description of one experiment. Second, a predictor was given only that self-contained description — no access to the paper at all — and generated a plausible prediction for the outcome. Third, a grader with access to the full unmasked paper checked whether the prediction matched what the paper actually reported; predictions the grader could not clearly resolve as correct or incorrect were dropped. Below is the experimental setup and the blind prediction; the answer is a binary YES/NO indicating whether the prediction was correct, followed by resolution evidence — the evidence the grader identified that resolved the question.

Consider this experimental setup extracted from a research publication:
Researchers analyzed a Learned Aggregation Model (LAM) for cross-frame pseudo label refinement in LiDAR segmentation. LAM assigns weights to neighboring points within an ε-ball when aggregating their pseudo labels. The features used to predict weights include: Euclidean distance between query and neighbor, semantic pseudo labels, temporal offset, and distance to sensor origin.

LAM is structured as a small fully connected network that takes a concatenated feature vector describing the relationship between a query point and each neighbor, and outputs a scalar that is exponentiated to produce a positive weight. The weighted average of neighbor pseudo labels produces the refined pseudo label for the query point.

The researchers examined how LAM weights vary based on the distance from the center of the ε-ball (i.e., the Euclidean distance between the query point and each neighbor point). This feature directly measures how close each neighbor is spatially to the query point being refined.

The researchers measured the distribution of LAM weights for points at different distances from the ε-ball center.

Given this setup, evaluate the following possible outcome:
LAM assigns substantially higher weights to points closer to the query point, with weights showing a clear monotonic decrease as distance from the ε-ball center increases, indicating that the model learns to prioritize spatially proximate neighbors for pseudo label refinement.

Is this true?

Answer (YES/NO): NO